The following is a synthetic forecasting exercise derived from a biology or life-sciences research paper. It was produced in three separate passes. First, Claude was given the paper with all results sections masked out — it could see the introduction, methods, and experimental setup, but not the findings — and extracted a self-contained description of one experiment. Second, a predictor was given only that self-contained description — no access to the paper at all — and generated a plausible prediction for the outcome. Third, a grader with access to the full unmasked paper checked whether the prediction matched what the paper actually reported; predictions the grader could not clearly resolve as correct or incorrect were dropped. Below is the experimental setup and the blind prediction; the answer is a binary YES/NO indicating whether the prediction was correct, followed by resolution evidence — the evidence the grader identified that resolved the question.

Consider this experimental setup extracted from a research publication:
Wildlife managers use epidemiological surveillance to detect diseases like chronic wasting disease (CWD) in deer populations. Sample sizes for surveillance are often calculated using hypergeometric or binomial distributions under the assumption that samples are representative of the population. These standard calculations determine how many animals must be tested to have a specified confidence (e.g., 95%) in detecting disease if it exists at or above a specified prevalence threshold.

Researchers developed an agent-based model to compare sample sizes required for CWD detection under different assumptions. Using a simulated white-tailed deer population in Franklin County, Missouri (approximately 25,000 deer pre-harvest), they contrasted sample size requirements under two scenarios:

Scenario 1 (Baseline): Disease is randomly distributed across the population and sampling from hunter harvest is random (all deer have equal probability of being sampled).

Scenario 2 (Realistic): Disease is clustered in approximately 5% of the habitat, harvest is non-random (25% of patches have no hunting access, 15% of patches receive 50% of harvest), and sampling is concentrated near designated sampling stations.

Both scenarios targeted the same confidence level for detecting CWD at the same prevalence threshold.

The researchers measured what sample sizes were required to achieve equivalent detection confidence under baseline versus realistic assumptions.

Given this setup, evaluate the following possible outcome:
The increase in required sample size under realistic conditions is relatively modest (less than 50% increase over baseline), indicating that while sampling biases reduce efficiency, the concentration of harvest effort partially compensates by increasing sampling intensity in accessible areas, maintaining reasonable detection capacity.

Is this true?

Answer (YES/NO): NO